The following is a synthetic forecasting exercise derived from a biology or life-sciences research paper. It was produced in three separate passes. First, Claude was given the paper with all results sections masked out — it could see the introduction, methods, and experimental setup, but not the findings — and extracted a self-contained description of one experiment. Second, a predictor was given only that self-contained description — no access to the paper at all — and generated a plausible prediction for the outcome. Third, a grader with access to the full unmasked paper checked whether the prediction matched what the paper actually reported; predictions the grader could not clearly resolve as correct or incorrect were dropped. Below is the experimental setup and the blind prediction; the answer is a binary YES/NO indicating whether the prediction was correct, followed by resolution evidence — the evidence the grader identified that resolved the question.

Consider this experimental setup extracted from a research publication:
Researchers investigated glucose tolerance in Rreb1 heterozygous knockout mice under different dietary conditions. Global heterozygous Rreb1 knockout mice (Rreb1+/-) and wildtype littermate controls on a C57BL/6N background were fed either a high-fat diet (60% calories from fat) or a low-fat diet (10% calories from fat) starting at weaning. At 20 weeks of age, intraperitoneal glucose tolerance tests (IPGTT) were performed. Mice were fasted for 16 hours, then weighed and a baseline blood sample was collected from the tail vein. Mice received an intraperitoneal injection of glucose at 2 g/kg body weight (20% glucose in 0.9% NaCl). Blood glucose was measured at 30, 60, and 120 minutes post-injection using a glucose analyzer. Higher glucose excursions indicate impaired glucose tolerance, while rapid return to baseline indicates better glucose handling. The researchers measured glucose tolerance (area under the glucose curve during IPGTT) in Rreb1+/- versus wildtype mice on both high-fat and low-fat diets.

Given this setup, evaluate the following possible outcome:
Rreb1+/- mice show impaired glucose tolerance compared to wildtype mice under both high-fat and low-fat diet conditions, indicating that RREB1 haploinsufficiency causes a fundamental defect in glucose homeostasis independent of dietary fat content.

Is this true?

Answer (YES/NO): NO